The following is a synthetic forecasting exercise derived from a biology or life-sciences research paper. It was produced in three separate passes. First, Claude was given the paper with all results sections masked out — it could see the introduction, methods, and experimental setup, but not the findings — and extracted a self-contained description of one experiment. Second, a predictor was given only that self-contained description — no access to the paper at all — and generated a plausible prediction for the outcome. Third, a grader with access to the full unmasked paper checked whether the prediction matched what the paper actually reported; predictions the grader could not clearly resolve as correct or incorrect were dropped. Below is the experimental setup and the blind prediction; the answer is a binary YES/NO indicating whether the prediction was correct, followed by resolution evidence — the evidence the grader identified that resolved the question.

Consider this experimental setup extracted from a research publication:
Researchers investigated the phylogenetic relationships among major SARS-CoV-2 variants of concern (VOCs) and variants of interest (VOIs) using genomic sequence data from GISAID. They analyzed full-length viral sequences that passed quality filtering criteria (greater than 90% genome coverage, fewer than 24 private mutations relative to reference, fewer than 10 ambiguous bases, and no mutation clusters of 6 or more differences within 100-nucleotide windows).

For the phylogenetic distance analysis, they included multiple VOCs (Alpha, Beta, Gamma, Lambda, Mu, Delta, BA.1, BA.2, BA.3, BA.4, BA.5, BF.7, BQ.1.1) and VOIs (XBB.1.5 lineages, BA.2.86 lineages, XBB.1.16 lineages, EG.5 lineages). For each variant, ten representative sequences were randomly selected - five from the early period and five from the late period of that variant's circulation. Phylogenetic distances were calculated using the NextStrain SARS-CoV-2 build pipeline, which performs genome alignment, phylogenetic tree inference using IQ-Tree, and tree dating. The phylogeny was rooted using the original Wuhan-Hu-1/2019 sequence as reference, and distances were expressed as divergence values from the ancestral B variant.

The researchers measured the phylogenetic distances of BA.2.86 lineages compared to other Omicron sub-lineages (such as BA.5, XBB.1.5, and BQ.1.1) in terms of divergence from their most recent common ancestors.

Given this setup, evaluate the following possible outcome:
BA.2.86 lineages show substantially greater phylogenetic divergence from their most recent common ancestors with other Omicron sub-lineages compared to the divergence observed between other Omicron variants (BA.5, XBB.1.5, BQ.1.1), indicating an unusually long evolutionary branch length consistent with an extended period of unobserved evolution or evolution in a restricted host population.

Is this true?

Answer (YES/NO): YES